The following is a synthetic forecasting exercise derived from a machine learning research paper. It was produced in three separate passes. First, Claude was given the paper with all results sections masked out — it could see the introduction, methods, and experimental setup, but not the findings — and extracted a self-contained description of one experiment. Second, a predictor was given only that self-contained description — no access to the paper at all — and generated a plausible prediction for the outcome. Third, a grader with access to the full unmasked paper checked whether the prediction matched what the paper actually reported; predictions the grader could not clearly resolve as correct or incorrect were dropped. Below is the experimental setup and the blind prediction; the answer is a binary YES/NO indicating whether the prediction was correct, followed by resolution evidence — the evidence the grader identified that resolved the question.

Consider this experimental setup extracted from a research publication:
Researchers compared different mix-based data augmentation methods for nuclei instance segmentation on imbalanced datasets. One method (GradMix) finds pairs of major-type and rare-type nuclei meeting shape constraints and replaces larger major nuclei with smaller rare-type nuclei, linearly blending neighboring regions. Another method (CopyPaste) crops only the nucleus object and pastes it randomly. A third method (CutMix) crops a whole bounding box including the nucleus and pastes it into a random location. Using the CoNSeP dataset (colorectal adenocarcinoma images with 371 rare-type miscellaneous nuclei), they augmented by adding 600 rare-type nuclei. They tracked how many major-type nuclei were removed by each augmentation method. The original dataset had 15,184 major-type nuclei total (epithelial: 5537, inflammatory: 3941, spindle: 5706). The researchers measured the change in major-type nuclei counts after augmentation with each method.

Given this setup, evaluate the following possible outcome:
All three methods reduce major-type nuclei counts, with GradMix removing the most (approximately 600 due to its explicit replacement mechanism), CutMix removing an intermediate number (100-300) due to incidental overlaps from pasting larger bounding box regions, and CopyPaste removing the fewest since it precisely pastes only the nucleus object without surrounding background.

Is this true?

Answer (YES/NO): NO